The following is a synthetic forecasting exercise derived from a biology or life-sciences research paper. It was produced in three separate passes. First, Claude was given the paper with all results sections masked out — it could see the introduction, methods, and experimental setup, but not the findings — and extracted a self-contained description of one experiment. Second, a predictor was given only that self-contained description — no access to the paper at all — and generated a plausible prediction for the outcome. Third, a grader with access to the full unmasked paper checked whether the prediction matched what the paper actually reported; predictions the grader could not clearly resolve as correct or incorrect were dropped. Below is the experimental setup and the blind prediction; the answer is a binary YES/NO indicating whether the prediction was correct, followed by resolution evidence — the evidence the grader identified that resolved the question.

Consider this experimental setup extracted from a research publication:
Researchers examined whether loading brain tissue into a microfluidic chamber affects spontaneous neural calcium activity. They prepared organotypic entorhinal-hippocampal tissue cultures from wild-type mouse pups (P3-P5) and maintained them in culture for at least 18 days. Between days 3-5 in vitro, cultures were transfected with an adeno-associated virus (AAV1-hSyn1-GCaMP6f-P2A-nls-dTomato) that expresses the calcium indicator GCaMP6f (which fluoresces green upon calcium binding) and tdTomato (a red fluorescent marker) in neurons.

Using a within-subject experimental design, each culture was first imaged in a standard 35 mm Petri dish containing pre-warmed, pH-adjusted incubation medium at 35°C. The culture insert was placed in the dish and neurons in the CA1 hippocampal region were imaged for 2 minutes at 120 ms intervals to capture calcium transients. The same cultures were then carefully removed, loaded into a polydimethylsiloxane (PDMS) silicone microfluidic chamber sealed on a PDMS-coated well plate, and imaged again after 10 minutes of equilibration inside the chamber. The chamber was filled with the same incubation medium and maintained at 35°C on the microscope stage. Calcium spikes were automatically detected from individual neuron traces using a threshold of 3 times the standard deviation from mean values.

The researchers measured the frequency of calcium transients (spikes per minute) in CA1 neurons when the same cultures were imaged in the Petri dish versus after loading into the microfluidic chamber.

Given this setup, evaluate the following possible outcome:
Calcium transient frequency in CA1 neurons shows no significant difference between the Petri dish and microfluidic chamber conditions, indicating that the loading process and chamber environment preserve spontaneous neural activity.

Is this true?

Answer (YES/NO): NO